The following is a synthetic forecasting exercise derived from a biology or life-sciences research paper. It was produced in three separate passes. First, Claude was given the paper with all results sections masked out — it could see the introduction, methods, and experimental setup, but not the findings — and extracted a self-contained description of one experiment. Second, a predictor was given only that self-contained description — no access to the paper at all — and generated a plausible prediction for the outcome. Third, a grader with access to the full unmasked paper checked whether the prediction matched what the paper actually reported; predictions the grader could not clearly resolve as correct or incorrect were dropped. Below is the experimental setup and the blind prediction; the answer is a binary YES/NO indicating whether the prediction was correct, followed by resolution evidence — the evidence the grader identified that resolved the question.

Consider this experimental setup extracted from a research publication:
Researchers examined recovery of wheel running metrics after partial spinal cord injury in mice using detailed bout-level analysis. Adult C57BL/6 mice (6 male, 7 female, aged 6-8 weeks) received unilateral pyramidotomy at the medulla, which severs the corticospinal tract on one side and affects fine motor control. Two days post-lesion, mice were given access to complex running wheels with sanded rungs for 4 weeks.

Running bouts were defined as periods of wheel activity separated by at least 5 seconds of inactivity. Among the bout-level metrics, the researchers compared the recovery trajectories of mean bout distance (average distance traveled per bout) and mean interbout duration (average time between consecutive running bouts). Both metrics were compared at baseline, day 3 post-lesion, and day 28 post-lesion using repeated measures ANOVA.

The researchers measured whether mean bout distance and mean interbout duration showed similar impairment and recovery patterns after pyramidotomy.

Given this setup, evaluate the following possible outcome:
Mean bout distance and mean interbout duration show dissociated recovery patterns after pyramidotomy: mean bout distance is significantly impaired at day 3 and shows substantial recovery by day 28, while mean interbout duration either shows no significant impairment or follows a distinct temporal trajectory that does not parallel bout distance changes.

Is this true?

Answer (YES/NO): YES